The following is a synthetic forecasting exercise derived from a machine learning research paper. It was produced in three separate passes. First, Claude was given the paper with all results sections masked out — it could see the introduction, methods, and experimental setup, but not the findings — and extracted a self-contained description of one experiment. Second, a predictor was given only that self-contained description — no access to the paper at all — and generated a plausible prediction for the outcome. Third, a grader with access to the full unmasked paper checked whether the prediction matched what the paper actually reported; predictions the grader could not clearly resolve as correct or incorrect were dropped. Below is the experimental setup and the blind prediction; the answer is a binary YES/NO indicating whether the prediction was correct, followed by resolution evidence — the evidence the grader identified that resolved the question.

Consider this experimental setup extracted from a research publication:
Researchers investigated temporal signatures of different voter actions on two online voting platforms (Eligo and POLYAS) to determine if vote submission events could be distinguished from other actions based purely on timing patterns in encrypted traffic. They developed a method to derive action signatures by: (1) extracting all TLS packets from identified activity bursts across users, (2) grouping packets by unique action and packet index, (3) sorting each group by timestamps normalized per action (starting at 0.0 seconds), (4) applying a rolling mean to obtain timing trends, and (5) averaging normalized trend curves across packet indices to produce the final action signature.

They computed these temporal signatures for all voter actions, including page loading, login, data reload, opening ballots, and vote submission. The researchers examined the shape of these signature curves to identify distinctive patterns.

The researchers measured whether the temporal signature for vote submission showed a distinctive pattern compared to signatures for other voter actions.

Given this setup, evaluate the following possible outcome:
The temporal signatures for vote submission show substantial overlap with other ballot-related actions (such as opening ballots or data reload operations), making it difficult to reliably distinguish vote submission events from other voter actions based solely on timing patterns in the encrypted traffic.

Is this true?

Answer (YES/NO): NO